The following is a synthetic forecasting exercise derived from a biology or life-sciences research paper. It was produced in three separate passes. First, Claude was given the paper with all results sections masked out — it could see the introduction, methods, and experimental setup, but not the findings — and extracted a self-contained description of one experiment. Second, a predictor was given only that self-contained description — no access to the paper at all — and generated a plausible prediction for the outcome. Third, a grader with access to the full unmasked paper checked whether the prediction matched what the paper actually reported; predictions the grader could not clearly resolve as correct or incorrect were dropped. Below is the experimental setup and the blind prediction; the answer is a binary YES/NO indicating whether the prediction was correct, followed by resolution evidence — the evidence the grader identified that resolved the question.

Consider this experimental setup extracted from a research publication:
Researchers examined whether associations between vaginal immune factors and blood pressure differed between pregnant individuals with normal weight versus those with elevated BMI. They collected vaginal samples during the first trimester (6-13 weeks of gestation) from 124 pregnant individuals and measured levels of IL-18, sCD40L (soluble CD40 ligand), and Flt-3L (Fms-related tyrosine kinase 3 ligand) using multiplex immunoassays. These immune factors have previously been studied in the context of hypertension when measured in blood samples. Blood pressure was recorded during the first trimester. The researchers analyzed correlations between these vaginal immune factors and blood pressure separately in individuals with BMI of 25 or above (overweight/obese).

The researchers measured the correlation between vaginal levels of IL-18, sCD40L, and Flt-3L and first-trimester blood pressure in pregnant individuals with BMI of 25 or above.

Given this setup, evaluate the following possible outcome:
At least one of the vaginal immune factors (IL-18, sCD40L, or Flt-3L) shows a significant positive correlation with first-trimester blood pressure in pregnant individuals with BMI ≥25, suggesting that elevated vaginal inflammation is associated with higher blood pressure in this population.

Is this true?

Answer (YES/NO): NO